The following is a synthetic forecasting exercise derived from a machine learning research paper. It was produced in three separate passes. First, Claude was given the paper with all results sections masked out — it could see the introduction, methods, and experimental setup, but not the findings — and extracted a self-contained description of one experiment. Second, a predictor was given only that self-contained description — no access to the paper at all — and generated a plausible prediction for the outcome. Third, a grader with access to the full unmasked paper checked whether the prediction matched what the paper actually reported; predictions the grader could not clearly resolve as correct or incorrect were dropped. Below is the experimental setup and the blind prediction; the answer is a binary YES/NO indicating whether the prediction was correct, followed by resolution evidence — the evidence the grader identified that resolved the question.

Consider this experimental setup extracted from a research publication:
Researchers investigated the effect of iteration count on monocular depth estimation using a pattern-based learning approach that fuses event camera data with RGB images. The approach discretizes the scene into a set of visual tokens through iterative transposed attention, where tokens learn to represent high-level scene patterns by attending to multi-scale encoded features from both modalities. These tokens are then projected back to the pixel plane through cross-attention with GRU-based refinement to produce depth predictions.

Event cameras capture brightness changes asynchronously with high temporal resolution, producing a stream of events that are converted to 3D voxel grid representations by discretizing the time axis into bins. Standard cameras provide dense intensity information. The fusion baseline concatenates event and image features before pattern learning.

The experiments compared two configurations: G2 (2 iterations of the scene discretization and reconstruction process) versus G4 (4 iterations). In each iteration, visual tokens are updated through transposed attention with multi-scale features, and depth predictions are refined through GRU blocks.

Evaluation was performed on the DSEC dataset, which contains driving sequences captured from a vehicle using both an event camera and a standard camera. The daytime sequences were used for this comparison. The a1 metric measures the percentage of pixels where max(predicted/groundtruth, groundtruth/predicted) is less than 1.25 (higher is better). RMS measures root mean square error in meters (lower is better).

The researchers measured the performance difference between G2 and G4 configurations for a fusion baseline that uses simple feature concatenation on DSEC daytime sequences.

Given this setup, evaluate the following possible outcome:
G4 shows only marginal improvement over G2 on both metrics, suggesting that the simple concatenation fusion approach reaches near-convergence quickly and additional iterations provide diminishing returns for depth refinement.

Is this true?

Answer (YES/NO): NO